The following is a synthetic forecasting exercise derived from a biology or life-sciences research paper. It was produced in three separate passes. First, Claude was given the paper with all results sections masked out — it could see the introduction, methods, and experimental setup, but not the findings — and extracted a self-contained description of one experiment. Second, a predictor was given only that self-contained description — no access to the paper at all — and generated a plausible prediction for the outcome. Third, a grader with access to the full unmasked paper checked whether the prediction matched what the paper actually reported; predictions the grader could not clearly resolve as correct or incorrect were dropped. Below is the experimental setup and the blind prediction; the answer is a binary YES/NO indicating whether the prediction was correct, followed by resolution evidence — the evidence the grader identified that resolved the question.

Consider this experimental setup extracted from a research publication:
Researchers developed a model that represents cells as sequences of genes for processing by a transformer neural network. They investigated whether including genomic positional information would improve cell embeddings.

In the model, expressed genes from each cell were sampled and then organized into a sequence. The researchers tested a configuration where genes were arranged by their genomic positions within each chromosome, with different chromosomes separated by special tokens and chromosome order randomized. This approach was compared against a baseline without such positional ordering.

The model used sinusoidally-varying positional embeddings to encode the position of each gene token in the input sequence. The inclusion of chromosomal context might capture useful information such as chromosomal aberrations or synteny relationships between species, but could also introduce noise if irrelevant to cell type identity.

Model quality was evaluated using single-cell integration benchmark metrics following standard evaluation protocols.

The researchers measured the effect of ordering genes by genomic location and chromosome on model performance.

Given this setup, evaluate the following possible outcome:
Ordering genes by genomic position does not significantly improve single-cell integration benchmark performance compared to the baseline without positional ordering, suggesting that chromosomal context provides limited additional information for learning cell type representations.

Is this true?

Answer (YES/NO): NO